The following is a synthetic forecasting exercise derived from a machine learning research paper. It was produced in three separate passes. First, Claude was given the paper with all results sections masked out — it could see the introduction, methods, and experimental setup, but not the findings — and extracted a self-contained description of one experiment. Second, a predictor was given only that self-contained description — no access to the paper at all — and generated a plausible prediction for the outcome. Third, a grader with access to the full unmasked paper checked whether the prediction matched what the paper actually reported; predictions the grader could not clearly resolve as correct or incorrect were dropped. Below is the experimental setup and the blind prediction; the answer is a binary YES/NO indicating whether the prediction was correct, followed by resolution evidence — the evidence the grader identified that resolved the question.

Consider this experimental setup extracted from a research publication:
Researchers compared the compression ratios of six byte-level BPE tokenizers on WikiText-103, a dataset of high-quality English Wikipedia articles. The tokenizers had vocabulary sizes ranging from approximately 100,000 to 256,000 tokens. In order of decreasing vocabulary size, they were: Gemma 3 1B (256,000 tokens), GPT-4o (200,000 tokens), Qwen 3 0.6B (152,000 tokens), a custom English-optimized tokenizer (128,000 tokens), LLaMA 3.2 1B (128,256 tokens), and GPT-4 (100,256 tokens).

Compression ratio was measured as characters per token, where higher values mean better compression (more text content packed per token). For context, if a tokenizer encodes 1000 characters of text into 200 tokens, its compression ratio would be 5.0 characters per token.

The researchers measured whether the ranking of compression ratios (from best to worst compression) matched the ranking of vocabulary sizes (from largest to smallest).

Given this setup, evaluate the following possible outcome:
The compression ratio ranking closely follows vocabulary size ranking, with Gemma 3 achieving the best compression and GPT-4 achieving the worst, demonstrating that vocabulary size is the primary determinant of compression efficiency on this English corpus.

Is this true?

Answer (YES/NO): NO